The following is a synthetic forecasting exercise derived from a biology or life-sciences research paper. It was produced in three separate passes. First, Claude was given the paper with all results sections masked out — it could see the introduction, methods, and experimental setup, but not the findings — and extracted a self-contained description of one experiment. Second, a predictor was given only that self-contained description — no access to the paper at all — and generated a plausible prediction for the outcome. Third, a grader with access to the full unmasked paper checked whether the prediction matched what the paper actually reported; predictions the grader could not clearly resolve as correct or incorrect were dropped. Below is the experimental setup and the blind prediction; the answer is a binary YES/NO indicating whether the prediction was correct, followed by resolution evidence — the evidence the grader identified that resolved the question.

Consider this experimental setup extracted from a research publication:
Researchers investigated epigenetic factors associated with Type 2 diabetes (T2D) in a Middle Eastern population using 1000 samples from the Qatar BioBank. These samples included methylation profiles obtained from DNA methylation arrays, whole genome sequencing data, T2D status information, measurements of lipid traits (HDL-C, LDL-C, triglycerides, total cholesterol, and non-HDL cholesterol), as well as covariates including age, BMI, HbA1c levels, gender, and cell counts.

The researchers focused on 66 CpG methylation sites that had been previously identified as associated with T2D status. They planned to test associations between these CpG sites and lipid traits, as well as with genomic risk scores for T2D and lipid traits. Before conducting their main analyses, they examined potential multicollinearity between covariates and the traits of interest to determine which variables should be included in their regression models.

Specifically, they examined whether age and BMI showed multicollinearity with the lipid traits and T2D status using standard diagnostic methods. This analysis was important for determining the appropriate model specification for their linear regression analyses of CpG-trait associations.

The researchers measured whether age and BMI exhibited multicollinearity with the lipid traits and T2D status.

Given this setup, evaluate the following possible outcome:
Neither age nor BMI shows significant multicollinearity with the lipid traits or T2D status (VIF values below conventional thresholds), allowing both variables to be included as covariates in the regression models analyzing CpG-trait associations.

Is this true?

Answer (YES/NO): NO